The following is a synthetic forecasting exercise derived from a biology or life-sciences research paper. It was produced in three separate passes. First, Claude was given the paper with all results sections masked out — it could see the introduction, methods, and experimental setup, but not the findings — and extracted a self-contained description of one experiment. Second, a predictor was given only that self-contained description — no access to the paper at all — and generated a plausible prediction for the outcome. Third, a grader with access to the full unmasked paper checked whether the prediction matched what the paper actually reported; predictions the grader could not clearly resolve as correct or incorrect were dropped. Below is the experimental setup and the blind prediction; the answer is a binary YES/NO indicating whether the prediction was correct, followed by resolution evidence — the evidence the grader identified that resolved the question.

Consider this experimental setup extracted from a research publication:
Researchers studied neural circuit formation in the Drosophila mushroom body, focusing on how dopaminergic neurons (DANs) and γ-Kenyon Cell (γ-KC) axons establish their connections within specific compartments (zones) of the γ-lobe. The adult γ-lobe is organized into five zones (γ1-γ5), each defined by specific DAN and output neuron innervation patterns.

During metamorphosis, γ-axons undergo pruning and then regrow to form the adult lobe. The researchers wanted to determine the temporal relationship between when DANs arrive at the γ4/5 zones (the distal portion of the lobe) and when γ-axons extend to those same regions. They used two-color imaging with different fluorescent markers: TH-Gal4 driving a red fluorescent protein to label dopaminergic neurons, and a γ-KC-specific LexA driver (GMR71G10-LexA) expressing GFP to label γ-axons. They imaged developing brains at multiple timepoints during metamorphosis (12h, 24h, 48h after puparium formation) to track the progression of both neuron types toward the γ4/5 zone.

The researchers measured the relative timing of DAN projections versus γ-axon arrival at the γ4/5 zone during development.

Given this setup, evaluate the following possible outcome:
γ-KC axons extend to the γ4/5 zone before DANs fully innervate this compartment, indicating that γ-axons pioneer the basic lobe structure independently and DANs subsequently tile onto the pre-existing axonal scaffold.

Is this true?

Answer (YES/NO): NO